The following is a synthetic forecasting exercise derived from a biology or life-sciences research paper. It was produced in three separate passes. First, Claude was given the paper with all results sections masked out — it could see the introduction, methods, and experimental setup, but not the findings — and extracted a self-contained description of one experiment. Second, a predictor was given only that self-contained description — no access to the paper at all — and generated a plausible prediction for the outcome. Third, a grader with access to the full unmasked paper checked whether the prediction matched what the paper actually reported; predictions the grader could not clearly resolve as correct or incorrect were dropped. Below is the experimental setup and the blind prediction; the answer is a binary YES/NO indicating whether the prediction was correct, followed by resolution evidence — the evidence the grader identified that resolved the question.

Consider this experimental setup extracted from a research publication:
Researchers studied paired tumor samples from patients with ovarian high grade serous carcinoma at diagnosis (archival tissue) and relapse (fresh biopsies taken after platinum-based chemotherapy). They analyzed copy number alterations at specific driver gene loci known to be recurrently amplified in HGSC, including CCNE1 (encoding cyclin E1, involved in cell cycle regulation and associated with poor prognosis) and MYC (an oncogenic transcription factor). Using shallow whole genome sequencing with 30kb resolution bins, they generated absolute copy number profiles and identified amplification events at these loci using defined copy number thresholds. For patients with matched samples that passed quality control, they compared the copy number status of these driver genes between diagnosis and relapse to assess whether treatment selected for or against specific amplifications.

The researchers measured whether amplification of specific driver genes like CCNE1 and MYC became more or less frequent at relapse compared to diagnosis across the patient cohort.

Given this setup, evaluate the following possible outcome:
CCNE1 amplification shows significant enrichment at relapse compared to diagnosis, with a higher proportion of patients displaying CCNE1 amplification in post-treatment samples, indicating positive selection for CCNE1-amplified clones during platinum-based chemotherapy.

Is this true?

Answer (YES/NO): NO